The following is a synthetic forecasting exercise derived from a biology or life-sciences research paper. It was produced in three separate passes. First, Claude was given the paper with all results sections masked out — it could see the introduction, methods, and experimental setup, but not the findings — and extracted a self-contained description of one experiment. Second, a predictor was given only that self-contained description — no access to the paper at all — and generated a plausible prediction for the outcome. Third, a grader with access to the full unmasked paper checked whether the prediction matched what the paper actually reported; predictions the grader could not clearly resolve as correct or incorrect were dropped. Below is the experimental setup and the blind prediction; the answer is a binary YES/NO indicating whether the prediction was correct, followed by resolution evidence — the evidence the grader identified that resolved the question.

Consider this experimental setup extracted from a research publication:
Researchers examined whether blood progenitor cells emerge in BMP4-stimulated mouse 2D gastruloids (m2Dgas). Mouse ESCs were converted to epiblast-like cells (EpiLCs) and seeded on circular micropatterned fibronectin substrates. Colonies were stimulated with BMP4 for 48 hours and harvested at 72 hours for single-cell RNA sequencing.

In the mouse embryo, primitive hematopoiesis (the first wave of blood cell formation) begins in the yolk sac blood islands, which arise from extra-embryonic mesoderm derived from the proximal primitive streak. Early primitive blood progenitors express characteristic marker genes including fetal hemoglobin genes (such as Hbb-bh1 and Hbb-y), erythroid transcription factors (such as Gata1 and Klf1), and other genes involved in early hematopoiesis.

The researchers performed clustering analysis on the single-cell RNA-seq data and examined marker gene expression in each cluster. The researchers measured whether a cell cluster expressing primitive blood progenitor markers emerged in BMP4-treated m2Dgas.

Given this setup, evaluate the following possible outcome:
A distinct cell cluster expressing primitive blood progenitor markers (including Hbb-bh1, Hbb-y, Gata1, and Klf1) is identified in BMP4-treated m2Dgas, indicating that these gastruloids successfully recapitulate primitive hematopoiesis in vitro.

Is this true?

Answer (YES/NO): YES